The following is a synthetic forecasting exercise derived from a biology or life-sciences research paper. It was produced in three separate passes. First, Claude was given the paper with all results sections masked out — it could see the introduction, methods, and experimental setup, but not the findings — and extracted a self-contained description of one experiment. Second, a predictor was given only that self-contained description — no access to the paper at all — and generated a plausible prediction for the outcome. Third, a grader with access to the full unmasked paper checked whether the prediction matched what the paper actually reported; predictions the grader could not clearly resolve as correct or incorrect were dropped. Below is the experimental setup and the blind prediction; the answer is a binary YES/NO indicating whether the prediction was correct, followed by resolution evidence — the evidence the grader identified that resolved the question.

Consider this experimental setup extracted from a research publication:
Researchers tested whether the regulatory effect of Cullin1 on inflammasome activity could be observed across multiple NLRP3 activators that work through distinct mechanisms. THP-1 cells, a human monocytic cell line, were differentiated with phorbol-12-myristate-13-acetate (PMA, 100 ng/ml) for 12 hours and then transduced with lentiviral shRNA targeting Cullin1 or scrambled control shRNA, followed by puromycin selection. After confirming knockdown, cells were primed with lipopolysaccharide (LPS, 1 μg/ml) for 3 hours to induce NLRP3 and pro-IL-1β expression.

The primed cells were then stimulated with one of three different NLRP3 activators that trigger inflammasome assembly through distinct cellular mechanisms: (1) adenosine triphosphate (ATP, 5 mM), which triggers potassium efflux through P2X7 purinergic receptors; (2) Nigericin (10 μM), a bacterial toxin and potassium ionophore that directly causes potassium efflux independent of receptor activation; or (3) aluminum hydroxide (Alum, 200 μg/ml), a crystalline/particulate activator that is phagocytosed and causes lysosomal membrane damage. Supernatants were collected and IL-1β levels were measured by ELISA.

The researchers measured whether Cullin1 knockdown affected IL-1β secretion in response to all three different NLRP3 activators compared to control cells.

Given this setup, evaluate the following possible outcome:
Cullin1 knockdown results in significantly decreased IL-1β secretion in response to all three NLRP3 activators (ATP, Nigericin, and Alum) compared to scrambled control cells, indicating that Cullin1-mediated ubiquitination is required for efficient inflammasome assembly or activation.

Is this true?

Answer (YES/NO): NO